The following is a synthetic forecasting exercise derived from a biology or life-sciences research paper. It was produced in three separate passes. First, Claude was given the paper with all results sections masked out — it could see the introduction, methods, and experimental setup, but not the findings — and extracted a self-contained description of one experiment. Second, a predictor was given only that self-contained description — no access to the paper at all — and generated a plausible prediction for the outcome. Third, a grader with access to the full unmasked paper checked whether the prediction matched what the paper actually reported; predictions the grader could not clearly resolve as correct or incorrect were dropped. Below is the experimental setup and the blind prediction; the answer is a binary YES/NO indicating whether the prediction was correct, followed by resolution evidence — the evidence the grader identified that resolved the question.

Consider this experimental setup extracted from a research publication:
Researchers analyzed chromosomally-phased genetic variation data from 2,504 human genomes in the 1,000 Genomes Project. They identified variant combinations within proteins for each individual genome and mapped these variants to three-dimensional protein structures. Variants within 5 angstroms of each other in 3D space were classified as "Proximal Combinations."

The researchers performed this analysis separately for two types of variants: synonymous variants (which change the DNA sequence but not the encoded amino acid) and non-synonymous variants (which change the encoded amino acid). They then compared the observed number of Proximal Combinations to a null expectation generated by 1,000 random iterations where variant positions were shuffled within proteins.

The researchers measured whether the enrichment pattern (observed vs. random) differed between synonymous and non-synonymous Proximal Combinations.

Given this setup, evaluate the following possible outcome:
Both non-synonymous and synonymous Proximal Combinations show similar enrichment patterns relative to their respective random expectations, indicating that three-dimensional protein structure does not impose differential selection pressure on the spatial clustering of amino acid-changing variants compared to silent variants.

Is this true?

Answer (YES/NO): NO